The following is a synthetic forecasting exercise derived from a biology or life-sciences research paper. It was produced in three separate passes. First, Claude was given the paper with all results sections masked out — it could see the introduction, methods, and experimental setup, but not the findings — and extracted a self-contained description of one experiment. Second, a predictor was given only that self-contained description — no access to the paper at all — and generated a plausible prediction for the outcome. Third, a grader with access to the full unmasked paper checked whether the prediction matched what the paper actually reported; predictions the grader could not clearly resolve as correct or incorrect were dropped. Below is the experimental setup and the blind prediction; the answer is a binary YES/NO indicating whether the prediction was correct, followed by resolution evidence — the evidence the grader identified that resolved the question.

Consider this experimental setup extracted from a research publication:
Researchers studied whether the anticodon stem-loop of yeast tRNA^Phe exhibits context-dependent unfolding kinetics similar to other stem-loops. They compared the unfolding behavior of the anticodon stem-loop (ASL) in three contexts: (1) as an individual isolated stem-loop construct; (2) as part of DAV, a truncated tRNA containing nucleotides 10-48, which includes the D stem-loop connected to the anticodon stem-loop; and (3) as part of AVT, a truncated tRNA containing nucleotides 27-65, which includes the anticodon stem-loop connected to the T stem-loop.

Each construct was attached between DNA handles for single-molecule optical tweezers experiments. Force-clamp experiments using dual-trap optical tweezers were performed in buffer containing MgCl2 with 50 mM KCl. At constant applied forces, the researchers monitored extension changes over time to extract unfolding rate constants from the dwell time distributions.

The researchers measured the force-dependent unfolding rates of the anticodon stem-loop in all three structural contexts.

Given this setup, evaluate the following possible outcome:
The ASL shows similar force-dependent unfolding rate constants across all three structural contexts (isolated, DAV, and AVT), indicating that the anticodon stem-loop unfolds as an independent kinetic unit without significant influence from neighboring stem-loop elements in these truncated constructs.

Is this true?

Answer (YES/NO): YES